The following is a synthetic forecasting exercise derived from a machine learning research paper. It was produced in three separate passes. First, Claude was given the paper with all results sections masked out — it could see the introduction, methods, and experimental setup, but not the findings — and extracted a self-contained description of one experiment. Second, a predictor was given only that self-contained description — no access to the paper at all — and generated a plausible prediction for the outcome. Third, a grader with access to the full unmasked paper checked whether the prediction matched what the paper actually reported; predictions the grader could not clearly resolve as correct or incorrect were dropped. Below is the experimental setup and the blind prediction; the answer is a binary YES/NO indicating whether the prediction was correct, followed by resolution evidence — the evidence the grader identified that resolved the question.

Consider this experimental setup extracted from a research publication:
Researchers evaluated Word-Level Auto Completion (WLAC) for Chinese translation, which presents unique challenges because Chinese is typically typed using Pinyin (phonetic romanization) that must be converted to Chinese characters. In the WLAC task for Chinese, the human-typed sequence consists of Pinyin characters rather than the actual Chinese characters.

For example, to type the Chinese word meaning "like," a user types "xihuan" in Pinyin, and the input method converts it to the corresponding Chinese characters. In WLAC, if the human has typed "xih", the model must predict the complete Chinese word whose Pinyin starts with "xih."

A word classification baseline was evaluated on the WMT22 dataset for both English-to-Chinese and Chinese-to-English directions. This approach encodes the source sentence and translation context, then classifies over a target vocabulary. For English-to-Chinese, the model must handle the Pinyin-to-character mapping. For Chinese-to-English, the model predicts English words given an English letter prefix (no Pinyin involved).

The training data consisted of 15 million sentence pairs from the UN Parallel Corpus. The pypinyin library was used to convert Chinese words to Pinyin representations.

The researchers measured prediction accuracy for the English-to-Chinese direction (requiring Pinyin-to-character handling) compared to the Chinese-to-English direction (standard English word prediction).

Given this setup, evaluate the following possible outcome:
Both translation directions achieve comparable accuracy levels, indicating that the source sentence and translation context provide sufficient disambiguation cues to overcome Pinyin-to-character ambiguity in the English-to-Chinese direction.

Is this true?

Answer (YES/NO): YES